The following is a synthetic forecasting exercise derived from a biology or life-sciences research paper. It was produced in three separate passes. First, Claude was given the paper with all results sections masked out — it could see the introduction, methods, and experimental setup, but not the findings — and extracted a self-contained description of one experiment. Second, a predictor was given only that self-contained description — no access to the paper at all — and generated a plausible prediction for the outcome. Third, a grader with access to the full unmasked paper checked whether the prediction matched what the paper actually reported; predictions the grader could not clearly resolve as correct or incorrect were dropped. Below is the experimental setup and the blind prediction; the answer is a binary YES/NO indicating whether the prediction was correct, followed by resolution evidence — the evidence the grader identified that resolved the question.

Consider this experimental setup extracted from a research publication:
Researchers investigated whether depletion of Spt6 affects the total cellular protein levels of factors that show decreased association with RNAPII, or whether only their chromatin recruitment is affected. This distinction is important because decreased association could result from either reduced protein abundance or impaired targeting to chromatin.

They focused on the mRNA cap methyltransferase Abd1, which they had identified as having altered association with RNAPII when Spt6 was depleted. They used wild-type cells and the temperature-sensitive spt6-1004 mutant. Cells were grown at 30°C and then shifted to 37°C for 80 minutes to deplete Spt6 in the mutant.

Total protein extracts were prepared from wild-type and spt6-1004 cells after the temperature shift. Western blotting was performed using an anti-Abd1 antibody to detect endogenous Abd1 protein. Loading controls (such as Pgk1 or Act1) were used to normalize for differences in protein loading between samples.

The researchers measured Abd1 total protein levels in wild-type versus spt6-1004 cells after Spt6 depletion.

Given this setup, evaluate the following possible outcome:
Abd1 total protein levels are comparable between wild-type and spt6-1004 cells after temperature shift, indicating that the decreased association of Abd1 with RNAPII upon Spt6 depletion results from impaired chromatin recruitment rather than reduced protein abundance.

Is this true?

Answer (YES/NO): YES